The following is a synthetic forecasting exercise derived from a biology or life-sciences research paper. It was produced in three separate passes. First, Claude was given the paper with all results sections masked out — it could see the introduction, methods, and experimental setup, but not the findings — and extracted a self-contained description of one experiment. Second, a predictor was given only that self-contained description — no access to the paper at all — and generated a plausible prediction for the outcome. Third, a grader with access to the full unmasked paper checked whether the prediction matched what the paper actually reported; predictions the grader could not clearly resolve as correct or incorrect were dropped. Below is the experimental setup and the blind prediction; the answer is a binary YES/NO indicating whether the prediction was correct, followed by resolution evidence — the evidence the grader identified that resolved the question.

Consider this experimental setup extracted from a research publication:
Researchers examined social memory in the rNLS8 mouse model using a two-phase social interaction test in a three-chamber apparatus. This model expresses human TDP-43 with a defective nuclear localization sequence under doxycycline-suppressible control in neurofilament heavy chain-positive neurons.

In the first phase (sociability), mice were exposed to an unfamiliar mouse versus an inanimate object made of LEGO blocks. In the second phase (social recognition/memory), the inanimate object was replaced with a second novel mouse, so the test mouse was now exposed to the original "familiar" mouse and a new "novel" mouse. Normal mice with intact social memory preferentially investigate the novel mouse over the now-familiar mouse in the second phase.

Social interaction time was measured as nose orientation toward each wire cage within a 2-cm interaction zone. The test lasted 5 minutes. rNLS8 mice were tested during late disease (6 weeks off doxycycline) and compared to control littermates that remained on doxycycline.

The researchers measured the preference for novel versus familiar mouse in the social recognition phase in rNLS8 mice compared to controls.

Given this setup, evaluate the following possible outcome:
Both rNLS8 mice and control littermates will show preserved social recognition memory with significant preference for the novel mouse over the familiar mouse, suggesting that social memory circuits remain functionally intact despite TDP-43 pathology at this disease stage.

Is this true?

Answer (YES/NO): NO